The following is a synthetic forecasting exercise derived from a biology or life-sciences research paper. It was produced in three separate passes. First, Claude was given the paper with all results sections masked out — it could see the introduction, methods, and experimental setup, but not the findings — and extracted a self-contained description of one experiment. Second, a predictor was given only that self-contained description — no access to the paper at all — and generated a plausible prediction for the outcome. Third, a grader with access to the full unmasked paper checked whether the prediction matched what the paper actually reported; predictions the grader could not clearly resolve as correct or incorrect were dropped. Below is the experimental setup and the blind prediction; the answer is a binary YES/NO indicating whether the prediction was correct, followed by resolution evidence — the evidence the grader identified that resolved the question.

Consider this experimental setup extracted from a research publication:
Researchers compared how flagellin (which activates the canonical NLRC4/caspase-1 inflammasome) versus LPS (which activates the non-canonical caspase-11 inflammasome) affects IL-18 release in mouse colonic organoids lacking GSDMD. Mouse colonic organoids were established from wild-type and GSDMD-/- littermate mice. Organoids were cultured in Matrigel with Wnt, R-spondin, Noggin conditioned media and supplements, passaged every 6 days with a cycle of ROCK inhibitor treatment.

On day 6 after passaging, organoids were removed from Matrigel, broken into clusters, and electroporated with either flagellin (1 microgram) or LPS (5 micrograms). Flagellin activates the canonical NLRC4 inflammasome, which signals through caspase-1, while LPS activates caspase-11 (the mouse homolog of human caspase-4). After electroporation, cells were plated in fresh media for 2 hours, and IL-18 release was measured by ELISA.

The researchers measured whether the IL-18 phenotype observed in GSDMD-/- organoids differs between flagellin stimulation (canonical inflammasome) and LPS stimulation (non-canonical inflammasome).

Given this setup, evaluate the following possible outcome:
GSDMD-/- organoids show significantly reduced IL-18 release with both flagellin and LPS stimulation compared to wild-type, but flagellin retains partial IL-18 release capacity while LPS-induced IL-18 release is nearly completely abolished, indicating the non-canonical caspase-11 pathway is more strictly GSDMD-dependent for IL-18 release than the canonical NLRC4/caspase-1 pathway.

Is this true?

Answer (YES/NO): NO